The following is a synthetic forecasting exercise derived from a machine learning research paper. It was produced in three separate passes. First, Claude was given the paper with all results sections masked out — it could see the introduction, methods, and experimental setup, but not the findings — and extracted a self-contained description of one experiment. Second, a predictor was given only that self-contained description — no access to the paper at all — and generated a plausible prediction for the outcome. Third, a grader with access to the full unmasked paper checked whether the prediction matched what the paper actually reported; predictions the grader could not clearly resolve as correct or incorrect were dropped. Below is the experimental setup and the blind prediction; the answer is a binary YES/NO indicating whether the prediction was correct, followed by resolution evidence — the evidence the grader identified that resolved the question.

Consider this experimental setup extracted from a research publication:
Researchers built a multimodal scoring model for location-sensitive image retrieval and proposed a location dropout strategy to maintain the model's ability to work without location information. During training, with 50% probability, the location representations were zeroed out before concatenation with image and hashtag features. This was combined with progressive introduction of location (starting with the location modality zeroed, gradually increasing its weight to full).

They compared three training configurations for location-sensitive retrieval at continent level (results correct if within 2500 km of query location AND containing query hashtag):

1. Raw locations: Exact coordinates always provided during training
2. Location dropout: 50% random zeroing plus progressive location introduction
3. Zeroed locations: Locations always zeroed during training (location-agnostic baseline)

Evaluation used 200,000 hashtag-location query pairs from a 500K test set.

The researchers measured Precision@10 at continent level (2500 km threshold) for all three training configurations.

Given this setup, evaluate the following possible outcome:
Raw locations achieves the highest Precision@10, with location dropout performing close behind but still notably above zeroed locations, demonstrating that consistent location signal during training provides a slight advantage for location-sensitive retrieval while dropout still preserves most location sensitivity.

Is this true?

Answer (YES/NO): NO